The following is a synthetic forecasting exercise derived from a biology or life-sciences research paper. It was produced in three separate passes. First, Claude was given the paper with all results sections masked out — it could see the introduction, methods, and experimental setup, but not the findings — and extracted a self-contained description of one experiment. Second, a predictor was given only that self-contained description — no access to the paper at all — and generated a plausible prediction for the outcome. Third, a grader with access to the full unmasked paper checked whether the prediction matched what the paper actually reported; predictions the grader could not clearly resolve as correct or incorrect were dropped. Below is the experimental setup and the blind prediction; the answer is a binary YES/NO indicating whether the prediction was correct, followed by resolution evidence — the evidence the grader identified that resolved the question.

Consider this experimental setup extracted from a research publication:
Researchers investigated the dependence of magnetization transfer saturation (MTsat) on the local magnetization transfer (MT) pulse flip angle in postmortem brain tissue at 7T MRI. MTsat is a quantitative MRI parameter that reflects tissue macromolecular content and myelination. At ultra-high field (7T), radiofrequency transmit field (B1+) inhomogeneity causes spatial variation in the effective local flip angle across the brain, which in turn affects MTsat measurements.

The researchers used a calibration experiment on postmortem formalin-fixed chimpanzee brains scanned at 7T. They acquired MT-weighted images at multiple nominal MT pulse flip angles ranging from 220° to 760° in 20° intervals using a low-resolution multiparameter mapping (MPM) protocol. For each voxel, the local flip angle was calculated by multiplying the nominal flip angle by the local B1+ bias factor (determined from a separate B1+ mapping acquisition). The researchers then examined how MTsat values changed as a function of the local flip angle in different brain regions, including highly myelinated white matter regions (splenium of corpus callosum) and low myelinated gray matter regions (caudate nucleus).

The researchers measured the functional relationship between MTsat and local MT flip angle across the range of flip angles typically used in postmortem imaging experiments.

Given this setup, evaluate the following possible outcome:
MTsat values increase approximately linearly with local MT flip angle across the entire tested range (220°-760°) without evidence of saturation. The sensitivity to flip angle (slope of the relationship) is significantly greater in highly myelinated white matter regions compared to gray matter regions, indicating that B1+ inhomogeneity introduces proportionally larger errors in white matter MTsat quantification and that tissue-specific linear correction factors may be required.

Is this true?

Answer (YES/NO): NO